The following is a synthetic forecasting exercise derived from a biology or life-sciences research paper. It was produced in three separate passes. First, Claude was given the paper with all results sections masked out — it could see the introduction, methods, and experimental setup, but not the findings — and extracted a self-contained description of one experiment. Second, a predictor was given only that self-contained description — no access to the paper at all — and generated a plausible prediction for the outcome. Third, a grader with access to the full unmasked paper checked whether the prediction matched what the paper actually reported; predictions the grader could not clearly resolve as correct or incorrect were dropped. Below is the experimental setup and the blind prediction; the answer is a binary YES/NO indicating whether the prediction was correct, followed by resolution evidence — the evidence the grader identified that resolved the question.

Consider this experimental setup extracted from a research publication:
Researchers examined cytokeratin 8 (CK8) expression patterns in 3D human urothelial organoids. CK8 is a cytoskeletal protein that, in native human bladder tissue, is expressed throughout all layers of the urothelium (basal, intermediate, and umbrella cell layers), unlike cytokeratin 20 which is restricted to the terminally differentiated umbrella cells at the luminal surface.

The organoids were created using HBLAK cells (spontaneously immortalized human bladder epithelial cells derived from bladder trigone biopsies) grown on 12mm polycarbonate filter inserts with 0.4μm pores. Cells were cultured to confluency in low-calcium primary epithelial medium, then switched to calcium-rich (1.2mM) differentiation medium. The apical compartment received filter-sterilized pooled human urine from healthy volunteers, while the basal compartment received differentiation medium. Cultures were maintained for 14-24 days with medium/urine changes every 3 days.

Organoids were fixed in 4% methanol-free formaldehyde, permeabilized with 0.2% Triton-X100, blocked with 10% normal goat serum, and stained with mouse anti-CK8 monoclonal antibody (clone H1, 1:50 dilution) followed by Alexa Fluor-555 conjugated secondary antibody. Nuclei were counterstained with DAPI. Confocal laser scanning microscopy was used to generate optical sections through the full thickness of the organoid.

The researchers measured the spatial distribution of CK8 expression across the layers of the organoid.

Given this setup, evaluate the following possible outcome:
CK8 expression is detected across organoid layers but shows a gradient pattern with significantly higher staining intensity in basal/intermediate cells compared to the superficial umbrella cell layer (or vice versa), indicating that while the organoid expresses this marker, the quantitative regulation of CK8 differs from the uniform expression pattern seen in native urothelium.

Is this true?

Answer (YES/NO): NO